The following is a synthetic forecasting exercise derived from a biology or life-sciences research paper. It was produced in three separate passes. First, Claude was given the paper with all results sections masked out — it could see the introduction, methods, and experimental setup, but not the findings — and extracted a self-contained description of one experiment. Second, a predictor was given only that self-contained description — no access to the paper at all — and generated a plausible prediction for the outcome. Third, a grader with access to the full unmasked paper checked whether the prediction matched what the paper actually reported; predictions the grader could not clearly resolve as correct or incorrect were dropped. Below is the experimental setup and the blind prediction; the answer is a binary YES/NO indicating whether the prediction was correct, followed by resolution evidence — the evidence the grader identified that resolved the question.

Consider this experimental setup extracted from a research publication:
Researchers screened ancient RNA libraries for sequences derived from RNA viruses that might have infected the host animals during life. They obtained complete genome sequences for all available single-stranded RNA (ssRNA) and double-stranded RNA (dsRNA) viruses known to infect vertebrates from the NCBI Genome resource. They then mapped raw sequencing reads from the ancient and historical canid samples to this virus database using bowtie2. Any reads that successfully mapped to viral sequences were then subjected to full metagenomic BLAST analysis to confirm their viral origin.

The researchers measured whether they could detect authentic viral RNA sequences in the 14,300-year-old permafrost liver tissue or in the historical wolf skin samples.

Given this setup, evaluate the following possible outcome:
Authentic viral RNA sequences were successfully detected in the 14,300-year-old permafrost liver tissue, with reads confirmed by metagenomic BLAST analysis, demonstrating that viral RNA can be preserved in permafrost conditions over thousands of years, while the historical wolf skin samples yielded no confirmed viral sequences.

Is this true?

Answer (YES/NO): NO